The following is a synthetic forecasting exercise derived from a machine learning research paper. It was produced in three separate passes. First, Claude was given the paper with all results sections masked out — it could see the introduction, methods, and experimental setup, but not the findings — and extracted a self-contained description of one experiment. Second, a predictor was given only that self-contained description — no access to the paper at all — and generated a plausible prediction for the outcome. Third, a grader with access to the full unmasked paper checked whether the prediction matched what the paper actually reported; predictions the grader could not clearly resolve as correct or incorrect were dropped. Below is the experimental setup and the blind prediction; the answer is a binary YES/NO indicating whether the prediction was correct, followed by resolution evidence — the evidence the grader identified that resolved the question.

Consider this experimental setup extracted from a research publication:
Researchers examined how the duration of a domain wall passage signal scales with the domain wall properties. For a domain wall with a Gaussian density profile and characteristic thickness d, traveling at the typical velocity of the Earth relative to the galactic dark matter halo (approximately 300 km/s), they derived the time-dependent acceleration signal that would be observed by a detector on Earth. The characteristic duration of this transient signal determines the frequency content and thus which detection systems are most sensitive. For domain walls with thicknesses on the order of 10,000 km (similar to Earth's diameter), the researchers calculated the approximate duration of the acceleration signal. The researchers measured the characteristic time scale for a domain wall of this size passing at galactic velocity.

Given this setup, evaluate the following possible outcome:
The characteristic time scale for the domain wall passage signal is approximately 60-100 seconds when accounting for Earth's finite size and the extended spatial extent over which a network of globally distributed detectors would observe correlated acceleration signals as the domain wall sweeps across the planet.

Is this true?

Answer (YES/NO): NO